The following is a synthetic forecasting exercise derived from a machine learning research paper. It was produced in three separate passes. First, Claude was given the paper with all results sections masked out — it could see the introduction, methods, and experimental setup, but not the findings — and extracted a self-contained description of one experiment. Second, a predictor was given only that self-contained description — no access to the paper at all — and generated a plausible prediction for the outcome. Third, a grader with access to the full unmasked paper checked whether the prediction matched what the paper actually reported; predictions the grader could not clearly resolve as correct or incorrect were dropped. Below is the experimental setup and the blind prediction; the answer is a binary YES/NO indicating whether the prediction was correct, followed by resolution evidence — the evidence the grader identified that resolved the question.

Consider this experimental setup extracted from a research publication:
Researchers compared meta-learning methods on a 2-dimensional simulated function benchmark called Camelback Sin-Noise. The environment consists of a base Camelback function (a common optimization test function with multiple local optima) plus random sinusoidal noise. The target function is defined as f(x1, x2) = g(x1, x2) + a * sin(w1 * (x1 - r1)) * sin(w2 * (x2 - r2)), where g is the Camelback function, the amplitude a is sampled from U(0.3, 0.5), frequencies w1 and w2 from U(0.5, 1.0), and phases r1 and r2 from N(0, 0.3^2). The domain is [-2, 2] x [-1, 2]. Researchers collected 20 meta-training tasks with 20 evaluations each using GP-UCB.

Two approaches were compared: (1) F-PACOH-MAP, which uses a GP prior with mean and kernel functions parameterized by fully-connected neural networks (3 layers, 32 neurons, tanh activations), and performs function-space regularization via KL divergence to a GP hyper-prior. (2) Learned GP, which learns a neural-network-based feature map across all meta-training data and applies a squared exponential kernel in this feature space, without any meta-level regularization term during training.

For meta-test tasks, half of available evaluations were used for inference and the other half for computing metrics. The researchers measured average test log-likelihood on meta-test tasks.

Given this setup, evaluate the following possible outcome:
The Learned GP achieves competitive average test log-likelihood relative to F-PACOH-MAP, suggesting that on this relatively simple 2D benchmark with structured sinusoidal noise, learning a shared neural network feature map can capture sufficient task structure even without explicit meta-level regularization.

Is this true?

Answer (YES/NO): NO